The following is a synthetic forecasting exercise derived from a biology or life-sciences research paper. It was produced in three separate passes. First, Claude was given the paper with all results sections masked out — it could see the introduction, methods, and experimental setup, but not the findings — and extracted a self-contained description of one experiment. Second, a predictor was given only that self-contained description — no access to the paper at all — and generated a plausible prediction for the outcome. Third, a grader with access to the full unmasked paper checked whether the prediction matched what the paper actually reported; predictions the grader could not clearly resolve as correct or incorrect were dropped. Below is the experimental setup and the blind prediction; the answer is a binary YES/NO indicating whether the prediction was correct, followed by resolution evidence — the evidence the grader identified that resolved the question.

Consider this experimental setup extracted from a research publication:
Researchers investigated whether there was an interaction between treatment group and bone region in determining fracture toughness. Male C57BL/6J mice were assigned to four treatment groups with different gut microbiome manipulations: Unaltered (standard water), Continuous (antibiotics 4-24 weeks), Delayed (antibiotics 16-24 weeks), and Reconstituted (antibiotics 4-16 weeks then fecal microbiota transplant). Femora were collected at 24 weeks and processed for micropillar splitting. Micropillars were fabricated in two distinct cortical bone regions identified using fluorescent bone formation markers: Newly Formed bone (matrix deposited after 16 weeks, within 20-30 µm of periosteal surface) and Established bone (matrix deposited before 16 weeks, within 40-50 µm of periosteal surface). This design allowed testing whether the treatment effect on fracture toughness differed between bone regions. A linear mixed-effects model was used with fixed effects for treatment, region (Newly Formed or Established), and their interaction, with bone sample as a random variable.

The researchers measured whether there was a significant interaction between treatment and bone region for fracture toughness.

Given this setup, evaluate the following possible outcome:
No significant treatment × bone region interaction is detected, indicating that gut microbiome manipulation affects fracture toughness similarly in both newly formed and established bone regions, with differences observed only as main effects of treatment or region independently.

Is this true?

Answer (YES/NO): YES